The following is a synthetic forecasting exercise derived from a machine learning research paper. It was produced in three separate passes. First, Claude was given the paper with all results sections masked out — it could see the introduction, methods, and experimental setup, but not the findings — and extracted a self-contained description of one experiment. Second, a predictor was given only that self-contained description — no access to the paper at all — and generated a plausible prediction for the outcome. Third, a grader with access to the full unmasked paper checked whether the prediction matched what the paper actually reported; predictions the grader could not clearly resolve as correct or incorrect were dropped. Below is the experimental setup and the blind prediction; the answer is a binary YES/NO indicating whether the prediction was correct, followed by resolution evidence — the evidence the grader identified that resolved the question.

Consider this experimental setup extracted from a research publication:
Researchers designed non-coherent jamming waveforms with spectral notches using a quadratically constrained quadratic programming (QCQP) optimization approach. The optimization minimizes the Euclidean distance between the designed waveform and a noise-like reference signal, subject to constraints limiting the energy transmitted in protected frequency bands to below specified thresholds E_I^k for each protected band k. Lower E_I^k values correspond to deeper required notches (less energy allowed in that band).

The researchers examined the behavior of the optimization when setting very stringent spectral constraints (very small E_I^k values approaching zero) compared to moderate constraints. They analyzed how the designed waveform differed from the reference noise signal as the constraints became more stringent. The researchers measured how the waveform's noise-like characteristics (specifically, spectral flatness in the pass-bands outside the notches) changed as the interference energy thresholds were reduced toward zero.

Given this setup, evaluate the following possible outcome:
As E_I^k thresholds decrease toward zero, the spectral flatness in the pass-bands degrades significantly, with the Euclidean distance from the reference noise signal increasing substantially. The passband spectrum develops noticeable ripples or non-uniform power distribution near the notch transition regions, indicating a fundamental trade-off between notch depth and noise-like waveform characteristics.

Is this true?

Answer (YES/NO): NO